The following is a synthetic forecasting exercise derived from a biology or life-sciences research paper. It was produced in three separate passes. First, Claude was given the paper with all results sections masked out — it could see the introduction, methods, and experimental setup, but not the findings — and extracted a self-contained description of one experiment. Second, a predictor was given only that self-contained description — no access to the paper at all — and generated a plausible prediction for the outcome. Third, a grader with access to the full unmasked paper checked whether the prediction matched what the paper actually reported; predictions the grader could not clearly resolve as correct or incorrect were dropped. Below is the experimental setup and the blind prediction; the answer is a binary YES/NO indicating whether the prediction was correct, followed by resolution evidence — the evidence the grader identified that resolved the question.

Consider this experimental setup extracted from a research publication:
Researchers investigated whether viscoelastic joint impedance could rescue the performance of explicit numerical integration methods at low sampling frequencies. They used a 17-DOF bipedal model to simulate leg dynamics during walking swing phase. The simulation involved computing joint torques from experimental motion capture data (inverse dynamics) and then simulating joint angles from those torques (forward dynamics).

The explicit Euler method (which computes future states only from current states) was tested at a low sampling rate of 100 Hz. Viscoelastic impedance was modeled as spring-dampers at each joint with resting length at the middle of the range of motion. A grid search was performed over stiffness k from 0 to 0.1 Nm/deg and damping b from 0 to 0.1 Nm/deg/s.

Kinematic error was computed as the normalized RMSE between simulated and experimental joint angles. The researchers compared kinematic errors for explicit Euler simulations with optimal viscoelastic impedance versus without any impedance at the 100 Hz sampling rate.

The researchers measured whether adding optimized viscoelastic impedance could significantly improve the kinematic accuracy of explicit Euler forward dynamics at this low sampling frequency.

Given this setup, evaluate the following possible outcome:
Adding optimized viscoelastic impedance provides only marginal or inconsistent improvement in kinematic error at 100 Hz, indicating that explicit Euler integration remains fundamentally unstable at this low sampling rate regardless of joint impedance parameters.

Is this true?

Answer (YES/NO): NO